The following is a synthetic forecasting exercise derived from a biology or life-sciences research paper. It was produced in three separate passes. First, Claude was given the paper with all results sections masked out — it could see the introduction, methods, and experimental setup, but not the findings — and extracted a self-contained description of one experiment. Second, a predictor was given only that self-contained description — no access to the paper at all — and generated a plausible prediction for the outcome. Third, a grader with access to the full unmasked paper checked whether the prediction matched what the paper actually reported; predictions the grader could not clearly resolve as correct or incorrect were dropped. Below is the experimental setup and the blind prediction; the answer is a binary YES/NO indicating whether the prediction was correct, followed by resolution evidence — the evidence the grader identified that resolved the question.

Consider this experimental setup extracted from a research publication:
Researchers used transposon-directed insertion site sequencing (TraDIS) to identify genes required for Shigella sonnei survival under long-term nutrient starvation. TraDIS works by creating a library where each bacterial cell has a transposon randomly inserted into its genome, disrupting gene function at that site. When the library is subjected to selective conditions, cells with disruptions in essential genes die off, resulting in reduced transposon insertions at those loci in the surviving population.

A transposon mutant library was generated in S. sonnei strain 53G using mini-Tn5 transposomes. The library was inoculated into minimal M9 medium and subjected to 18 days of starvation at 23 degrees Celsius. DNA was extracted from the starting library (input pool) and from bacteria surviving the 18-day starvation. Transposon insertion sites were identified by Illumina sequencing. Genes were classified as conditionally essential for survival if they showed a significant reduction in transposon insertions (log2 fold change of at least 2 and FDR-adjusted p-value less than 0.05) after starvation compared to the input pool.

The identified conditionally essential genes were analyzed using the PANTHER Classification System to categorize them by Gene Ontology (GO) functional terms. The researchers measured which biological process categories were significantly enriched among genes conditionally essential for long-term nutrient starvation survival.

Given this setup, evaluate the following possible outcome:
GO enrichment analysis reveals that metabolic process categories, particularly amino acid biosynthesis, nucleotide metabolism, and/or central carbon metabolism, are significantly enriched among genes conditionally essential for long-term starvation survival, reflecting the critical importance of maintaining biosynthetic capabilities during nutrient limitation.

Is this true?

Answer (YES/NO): YES